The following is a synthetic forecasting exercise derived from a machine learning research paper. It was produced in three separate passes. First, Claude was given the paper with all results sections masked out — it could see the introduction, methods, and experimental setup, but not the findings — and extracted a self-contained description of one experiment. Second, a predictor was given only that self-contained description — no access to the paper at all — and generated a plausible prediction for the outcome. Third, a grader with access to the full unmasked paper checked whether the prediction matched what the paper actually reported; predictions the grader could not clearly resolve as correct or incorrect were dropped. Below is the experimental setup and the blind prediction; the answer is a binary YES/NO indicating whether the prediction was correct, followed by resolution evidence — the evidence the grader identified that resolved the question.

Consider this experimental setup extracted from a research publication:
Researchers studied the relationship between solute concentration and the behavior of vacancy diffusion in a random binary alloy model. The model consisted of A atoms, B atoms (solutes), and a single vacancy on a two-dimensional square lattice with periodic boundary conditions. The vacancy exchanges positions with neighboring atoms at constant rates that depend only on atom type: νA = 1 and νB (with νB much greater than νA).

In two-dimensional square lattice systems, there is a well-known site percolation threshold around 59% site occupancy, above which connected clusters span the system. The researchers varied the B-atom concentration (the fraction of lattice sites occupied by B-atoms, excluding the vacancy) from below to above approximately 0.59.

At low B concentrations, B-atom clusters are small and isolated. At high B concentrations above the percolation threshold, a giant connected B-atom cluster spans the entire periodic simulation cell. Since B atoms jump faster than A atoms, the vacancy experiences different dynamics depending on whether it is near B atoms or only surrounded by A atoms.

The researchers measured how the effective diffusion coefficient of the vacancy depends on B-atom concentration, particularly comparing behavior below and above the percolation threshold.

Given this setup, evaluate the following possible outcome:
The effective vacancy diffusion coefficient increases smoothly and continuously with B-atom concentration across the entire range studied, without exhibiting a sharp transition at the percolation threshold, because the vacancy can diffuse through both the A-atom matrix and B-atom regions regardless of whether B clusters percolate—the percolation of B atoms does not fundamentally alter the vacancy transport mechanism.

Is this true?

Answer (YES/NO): NO